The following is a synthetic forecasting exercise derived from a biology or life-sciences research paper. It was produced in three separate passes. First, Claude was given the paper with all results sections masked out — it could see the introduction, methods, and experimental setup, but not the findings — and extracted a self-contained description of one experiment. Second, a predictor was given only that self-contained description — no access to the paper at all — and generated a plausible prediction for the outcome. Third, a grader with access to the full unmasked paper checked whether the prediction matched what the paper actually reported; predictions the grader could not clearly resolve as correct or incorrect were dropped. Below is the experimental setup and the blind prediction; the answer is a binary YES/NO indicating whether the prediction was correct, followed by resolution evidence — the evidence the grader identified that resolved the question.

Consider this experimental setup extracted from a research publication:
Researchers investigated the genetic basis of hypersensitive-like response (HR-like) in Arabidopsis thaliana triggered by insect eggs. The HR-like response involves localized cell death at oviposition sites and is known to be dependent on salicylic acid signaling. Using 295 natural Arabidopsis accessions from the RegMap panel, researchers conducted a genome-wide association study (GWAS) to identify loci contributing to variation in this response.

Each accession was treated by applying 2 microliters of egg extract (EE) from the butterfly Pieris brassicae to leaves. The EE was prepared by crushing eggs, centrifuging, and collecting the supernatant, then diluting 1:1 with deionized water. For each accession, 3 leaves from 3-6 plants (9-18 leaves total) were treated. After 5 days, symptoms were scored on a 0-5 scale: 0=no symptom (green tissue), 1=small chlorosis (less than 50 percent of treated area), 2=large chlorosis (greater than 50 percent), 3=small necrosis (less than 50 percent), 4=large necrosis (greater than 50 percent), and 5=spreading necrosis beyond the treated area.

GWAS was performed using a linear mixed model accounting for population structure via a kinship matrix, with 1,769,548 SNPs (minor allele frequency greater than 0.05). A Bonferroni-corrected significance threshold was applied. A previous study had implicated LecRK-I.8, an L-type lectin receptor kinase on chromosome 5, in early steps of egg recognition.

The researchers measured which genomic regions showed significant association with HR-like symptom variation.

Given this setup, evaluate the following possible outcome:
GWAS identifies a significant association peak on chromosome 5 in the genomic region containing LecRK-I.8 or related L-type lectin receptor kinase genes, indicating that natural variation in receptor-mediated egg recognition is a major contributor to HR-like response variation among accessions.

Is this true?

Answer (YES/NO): NO